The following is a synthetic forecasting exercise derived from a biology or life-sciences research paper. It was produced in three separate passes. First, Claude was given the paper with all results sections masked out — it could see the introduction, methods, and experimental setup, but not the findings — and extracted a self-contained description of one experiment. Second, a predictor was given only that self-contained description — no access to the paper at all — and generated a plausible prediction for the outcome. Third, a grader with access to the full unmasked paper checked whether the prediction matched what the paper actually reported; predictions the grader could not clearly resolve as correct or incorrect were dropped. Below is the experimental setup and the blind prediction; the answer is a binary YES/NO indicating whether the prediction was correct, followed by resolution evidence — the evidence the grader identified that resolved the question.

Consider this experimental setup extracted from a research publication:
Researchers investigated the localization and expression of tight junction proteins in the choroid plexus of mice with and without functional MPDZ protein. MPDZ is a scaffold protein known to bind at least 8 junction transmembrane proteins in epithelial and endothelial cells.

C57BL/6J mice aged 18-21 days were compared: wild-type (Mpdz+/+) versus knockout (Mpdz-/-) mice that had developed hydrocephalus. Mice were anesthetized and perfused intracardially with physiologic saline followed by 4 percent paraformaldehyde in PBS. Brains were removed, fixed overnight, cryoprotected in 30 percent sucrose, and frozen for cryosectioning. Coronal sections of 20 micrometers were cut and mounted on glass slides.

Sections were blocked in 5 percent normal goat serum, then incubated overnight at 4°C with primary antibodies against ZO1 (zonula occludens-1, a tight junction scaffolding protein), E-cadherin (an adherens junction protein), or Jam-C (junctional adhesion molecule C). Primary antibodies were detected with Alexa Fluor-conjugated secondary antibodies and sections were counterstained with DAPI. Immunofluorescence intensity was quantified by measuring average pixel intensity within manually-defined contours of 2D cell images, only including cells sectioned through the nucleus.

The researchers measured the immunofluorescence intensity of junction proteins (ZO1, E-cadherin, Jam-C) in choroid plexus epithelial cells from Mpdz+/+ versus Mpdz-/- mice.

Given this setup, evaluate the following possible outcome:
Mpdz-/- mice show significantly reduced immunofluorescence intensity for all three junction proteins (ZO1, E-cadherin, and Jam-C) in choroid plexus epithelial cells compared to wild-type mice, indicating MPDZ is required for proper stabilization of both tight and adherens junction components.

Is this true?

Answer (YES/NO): NO